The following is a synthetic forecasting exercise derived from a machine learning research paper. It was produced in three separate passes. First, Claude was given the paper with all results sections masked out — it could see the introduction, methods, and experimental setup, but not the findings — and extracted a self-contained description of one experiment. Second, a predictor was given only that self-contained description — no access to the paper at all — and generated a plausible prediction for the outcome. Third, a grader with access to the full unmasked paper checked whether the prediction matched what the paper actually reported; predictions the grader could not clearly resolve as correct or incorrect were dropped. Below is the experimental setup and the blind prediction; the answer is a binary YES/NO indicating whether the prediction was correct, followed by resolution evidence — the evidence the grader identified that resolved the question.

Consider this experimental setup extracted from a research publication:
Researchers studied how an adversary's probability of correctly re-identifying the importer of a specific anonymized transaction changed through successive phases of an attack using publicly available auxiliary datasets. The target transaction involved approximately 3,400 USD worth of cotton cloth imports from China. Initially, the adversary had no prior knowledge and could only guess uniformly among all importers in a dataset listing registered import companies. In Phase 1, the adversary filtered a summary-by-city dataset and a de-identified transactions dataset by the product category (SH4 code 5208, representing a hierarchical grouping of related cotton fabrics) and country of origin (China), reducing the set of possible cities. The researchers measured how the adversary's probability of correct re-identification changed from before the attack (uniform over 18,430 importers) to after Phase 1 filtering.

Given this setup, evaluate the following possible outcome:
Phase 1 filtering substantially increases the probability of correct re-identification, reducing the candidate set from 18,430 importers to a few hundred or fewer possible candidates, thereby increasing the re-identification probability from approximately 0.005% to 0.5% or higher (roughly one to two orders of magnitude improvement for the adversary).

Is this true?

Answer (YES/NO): NO